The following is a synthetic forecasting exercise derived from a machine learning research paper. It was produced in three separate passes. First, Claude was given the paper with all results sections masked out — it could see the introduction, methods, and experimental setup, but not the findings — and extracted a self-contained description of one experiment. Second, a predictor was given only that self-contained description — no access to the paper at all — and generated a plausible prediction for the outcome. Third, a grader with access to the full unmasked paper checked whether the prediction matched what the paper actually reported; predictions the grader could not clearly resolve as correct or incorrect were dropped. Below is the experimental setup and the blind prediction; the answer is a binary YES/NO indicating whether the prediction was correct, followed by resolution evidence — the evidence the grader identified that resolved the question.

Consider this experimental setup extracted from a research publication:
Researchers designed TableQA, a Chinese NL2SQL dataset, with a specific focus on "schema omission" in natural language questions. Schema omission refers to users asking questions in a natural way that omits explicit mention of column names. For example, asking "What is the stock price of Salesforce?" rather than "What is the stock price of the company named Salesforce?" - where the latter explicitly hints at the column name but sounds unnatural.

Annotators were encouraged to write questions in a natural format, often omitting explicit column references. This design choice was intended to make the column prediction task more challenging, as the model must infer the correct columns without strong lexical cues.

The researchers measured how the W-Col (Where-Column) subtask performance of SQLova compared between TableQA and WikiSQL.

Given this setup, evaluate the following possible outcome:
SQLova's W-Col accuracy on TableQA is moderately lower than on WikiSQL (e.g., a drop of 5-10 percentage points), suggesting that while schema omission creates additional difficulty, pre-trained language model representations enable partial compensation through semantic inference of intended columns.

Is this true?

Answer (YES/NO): NO